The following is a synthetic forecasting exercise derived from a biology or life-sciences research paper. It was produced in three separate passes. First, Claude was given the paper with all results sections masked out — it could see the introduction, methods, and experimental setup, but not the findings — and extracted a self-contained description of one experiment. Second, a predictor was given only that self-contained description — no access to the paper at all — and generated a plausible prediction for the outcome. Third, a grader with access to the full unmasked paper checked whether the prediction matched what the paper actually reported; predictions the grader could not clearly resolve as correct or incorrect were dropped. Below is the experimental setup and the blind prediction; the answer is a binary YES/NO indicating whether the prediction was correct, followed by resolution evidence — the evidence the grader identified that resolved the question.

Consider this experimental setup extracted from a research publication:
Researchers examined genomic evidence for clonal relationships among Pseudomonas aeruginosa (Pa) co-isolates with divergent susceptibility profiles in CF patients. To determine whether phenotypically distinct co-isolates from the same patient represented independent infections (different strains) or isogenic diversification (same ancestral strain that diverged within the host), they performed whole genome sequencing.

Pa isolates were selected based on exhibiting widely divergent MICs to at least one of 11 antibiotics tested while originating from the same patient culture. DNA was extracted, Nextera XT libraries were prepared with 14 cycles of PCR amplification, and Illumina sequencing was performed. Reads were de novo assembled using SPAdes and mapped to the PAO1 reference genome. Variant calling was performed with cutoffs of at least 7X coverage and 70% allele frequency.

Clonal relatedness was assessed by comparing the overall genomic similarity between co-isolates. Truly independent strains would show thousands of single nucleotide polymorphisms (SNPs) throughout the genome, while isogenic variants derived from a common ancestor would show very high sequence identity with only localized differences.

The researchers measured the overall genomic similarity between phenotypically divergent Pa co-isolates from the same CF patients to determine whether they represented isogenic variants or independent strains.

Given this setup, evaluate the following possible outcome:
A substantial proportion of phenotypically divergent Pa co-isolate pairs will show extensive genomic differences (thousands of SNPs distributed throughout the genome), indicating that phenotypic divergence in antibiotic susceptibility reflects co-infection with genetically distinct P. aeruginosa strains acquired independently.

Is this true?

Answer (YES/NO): NO